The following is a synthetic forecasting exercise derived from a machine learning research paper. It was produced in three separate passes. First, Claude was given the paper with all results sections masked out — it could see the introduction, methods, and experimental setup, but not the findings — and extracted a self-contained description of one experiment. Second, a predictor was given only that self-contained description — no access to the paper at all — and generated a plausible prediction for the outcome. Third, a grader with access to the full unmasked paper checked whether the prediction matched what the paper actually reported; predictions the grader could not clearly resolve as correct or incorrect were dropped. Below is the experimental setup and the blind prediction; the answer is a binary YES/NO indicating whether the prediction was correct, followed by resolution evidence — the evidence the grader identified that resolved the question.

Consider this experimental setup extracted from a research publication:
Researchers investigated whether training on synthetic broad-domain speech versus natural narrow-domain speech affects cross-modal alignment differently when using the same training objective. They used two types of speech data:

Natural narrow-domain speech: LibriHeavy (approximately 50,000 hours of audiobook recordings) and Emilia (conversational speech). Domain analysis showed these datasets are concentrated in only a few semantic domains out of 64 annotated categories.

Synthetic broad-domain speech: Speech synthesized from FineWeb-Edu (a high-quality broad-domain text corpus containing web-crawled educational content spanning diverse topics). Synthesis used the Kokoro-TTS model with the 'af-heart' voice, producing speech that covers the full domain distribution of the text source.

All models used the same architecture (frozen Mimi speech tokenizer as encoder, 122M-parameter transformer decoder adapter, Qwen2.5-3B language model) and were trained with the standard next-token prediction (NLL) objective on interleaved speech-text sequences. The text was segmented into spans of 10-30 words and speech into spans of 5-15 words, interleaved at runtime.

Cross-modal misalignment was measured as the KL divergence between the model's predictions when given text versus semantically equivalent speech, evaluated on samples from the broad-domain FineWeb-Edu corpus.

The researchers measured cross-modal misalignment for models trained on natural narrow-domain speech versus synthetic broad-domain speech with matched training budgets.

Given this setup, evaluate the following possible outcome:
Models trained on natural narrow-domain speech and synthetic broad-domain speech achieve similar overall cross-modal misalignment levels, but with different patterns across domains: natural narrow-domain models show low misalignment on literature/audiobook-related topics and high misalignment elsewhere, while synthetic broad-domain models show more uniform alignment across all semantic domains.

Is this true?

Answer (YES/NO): NO